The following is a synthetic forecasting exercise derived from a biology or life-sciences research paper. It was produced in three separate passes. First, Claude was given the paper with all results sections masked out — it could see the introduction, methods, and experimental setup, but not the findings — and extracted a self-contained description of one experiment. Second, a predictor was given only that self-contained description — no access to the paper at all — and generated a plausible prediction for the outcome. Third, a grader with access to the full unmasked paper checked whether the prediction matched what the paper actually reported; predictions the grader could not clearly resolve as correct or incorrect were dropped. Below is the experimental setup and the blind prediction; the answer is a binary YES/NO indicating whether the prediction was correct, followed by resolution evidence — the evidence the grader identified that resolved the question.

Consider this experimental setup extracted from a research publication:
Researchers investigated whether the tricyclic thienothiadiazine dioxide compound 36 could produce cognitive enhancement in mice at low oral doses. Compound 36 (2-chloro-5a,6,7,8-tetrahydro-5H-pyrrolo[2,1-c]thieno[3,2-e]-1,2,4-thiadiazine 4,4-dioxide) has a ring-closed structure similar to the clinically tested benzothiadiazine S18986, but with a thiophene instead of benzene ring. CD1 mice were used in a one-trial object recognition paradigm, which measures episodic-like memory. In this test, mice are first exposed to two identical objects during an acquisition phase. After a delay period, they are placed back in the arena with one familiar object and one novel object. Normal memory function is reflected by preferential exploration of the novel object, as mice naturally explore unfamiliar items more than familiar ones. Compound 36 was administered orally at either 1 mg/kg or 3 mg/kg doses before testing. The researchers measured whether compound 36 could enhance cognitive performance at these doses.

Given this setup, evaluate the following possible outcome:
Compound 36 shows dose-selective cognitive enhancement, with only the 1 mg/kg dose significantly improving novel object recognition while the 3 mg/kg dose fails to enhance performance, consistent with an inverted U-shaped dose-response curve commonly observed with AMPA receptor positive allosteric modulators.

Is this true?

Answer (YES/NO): NO